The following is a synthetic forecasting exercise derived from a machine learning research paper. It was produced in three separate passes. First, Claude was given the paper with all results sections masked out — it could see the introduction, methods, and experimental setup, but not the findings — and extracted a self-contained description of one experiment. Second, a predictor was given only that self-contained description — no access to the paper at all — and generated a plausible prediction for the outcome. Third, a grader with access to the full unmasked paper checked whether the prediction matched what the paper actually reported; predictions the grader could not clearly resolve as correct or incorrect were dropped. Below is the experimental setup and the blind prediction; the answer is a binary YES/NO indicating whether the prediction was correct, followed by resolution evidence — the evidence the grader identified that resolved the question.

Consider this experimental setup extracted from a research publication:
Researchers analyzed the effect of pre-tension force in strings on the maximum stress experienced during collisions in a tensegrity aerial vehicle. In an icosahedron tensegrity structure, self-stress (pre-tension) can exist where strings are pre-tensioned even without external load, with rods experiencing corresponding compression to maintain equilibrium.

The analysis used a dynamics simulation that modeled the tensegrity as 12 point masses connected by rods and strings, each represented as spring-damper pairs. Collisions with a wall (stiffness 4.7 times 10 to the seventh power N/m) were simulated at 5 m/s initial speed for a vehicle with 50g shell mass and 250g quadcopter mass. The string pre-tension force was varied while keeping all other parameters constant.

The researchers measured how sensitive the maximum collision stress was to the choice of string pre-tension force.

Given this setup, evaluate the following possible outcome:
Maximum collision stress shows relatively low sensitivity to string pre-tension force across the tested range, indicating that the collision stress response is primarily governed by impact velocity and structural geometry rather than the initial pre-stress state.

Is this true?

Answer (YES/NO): YES